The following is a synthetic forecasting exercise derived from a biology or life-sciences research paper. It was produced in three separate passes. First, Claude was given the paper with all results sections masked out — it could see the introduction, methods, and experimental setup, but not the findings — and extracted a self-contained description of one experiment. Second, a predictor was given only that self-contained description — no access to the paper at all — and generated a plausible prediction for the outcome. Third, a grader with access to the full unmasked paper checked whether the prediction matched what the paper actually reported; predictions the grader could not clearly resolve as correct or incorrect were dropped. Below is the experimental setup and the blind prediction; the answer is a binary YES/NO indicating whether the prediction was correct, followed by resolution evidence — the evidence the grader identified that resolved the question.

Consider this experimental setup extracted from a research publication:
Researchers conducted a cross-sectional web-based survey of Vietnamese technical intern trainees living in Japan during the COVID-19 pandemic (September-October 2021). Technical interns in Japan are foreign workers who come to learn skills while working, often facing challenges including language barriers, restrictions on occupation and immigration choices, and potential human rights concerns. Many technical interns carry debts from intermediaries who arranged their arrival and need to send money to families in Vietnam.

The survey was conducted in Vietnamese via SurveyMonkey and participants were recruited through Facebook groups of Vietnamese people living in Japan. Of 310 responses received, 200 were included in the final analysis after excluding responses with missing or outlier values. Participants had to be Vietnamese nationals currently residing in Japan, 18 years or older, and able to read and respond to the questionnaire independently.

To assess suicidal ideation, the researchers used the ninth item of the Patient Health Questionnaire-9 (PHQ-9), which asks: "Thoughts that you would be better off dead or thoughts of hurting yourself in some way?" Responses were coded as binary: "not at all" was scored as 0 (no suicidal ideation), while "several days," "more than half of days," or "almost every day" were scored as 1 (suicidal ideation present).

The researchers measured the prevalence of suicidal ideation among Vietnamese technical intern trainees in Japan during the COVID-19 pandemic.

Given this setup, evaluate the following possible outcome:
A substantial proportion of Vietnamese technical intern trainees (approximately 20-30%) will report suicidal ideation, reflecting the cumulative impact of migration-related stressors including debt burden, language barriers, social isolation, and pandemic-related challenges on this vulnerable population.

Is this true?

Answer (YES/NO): YES